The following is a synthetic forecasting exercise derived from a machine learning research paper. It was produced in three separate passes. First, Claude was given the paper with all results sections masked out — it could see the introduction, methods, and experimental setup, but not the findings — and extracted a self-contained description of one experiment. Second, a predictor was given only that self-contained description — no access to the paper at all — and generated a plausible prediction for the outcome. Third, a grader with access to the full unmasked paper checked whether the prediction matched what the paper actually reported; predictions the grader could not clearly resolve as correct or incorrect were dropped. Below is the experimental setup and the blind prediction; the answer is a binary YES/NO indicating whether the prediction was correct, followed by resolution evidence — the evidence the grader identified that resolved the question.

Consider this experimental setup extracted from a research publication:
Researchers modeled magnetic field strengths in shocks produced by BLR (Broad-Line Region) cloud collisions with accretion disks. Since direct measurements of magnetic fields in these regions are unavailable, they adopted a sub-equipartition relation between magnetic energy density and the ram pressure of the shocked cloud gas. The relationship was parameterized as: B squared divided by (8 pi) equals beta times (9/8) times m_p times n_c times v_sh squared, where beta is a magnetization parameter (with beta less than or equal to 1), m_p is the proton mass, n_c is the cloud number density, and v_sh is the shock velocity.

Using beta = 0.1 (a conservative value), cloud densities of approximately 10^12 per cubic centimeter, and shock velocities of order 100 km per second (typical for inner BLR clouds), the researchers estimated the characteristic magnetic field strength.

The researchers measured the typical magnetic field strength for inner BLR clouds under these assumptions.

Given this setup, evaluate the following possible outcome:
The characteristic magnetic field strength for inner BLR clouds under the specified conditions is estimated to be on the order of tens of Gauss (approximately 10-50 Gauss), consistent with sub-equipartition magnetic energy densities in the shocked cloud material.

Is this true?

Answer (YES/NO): NO